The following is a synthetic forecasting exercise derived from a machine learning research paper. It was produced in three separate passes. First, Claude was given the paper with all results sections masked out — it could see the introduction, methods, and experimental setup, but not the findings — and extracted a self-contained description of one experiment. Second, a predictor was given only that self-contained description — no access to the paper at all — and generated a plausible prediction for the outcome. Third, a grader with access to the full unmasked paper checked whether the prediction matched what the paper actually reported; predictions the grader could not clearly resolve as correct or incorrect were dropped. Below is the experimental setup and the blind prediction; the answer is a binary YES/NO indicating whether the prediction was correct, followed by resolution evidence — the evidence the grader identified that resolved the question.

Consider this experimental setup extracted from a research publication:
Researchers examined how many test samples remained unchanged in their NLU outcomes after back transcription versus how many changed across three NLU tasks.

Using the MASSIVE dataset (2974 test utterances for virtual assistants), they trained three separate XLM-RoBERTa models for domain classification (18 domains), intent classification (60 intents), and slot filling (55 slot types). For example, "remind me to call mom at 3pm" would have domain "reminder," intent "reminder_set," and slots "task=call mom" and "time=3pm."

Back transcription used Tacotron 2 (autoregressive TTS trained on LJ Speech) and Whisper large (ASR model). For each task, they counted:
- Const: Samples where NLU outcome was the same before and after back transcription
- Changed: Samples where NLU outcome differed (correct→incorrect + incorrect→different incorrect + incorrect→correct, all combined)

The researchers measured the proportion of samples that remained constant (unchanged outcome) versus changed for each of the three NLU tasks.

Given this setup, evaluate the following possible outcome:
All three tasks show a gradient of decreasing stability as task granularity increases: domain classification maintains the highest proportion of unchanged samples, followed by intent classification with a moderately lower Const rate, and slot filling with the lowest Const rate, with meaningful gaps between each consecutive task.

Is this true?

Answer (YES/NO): NO